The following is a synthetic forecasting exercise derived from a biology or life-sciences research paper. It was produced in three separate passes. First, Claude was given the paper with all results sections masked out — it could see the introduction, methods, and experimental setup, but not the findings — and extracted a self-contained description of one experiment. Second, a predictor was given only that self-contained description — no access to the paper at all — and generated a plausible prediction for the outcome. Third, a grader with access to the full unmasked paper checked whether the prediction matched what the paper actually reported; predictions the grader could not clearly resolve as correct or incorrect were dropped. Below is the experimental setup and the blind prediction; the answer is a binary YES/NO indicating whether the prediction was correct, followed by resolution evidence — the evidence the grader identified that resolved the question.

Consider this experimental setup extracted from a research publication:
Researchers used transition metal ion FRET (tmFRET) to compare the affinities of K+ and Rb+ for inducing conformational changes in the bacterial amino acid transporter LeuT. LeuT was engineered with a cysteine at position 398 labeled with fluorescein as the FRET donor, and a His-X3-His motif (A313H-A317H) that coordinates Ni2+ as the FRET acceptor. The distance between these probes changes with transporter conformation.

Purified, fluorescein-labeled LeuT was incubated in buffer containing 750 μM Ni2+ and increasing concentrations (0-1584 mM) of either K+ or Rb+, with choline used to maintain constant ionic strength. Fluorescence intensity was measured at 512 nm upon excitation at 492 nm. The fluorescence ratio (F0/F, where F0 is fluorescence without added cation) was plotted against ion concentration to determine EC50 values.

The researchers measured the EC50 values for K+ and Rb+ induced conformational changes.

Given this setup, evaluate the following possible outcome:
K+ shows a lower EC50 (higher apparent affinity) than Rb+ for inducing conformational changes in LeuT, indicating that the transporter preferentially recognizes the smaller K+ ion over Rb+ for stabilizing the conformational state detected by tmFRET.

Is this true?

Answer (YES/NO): YES